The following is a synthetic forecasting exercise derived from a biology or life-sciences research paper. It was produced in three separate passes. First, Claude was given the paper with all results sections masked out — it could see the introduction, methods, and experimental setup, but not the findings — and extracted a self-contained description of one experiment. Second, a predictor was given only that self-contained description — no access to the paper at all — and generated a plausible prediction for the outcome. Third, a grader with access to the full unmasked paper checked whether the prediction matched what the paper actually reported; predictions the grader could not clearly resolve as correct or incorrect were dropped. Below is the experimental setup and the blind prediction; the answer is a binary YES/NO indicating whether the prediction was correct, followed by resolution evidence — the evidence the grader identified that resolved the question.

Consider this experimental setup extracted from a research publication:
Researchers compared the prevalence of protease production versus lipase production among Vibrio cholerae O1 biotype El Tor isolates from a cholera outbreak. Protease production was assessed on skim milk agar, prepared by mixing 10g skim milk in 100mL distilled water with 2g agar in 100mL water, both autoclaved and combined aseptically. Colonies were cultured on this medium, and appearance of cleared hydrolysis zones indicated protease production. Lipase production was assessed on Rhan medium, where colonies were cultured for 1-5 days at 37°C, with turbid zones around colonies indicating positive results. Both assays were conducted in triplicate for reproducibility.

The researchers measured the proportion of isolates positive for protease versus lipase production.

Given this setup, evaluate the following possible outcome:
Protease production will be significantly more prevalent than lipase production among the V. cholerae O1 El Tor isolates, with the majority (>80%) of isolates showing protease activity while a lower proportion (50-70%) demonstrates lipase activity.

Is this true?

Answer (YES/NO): NO